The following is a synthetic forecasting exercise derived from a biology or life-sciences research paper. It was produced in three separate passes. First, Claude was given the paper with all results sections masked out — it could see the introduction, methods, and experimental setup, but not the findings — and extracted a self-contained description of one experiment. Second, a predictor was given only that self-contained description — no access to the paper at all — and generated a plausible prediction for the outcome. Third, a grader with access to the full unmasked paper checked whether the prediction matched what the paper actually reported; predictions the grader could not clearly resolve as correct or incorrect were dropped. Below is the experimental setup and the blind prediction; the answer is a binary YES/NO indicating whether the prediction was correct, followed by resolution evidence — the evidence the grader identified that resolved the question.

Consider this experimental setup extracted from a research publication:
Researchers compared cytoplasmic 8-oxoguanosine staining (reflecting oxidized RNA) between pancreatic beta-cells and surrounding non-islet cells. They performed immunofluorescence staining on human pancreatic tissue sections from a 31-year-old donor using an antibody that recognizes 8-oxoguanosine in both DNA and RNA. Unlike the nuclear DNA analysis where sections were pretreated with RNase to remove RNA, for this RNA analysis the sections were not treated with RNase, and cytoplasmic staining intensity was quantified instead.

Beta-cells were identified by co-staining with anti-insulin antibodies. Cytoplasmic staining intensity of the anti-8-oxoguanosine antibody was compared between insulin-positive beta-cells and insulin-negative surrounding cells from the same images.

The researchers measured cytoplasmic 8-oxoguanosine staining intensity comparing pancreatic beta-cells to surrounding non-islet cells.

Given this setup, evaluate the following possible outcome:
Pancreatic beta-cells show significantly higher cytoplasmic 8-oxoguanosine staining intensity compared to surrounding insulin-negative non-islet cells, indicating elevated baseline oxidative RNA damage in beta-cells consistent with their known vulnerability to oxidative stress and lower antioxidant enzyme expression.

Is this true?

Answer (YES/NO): NO